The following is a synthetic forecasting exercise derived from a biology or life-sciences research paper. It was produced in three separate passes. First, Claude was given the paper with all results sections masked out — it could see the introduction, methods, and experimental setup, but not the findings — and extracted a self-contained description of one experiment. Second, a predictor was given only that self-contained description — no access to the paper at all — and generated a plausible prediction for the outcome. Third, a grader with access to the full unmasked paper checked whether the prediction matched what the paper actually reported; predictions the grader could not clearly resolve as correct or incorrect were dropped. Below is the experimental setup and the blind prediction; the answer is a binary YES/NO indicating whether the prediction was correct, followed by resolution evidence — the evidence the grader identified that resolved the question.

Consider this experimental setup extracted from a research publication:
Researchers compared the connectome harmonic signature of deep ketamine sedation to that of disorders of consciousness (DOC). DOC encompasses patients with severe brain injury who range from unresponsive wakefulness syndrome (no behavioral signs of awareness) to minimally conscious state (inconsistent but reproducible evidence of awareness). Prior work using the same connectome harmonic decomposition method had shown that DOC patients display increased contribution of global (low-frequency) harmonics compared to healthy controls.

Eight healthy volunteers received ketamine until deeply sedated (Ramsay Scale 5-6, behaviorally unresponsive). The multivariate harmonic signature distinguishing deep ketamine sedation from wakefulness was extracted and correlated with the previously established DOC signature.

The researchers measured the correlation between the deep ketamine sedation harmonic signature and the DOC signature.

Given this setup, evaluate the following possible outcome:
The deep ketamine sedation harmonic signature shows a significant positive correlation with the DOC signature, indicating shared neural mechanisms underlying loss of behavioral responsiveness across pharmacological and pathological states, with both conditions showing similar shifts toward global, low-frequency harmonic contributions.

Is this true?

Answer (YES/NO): NO